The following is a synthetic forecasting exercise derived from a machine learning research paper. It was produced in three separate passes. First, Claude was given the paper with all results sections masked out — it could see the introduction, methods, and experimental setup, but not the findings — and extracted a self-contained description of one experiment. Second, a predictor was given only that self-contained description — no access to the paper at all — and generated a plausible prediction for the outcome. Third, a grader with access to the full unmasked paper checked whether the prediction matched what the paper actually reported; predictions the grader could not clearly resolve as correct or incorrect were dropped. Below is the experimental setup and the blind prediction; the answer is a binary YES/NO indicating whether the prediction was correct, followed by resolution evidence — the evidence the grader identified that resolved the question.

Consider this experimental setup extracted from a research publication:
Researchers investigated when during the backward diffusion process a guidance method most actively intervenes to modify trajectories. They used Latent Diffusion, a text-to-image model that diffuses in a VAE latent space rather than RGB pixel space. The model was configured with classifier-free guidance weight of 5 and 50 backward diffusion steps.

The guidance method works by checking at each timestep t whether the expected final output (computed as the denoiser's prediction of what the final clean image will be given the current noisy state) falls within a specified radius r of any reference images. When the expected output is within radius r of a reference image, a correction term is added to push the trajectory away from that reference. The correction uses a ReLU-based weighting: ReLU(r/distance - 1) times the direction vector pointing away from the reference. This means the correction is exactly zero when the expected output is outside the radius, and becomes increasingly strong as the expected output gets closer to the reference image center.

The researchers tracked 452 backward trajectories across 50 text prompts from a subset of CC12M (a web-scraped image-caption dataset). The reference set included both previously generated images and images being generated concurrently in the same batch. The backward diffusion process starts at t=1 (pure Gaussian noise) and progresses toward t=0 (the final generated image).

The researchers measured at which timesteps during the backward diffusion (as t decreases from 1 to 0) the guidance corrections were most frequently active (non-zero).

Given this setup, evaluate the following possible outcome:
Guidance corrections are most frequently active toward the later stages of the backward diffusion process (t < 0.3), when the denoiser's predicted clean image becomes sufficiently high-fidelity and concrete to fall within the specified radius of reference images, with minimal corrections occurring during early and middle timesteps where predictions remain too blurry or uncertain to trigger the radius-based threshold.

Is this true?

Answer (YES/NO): NO